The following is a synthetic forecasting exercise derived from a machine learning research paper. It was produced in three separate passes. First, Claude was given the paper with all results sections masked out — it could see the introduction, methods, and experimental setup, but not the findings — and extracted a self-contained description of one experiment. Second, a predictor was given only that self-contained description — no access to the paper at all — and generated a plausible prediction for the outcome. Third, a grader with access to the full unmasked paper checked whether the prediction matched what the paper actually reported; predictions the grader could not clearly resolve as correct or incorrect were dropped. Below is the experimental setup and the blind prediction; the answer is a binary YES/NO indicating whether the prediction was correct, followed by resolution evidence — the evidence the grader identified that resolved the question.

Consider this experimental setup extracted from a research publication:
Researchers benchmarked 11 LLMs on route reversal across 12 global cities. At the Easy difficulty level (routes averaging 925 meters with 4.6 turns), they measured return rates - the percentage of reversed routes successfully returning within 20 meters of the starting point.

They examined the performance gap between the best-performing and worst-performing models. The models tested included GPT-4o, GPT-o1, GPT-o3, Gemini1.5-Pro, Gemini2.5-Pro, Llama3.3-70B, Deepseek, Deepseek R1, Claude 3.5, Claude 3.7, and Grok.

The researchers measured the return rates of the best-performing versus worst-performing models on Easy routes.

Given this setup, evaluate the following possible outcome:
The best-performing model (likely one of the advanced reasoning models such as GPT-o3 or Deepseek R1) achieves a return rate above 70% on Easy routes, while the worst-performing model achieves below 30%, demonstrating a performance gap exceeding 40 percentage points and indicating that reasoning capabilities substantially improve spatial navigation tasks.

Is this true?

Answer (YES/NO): NO